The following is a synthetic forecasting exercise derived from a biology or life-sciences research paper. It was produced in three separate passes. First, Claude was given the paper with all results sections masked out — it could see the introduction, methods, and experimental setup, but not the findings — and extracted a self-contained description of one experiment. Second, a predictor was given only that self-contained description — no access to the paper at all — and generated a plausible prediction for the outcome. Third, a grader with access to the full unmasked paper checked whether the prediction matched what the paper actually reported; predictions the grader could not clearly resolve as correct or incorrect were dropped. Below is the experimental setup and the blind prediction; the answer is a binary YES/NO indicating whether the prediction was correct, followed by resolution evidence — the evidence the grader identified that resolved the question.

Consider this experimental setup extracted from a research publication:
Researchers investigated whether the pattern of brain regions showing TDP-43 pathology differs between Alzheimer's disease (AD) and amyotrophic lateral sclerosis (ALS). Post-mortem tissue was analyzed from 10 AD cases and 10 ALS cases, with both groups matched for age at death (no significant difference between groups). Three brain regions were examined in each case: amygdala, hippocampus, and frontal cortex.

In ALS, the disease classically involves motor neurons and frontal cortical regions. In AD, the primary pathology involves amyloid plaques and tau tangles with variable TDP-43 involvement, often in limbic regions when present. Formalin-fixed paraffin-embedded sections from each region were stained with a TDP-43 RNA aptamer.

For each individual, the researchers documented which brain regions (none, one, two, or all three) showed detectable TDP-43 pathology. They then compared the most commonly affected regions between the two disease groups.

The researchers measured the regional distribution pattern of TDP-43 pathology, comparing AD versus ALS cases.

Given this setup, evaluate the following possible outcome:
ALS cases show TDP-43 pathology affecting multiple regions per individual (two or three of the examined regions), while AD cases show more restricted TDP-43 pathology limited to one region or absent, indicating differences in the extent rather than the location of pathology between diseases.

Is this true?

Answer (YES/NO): NO